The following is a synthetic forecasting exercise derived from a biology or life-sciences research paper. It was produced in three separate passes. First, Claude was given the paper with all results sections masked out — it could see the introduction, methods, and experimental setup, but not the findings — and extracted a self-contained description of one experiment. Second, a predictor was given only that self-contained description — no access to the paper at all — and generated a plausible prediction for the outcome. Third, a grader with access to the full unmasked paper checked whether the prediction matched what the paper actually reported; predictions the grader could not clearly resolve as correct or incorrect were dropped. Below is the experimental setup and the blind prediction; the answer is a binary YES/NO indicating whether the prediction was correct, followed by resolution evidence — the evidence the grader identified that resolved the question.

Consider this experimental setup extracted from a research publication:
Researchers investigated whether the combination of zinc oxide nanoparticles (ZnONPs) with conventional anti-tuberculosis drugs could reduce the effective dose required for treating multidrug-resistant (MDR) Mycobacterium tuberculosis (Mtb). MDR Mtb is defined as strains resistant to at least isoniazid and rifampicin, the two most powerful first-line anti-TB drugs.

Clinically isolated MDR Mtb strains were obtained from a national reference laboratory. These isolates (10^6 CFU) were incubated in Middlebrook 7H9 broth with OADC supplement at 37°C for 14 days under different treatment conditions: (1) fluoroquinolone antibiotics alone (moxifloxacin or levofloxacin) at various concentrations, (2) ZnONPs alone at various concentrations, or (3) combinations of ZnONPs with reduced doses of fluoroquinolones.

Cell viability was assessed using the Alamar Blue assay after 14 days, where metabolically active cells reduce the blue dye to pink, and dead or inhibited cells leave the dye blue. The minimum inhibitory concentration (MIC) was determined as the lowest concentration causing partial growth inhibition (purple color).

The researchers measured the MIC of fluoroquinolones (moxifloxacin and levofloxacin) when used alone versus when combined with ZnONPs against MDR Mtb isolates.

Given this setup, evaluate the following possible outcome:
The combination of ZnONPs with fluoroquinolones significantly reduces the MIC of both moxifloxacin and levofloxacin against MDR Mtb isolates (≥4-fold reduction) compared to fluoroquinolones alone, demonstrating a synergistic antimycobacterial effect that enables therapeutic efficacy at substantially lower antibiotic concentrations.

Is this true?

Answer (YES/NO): NO